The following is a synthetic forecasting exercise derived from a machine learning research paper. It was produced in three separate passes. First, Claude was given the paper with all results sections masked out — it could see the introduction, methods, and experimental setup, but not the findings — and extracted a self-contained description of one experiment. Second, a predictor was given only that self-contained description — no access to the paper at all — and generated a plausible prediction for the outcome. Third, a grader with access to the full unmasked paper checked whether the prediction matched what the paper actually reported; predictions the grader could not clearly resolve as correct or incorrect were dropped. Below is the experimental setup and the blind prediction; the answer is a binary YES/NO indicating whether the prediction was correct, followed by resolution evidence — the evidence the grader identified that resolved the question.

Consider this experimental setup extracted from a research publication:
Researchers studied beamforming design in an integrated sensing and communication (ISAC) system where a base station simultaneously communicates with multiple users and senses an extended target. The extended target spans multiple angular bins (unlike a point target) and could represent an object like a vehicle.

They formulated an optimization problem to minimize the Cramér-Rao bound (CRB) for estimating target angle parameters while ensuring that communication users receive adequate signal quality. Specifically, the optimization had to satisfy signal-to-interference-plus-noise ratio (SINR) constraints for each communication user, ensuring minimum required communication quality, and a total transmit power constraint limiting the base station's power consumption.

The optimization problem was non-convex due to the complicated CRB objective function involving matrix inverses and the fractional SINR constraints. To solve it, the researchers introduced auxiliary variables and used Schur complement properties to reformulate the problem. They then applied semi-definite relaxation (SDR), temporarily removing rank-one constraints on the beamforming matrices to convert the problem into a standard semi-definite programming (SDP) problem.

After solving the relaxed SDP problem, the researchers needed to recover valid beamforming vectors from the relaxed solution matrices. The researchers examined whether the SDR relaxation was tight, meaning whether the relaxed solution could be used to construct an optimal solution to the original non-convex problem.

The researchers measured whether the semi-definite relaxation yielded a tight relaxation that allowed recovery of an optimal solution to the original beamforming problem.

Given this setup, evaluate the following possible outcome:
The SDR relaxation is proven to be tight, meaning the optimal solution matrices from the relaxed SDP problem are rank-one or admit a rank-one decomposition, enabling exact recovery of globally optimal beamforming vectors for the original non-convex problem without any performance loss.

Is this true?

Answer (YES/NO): YES